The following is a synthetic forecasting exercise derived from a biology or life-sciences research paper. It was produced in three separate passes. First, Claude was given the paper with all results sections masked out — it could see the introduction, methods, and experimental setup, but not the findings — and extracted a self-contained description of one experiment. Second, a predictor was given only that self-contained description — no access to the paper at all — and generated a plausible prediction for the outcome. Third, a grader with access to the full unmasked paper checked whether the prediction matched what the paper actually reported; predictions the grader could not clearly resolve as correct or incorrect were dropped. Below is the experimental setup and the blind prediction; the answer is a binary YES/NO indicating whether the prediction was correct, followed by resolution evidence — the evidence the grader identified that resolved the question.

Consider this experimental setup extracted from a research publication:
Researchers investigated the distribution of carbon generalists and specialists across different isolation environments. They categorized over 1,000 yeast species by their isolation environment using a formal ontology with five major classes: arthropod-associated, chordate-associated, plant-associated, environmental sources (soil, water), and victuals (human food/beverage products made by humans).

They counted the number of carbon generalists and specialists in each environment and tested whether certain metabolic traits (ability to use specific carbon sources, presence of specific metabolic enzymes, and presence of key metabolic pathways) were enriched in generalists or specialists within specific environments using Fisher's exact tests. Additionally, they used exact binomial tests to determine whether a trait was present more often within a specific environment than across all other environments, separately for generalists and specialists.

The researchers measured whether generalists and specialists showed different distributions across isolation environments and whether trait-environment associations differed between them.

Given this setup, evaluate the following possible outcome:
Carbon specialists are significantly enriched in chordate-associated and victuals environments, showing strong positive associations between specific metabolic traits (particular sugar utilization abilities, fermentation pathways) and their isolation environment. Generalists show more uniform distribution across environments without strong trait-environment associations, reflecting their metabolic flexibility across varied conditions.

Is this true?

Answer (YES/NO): NO